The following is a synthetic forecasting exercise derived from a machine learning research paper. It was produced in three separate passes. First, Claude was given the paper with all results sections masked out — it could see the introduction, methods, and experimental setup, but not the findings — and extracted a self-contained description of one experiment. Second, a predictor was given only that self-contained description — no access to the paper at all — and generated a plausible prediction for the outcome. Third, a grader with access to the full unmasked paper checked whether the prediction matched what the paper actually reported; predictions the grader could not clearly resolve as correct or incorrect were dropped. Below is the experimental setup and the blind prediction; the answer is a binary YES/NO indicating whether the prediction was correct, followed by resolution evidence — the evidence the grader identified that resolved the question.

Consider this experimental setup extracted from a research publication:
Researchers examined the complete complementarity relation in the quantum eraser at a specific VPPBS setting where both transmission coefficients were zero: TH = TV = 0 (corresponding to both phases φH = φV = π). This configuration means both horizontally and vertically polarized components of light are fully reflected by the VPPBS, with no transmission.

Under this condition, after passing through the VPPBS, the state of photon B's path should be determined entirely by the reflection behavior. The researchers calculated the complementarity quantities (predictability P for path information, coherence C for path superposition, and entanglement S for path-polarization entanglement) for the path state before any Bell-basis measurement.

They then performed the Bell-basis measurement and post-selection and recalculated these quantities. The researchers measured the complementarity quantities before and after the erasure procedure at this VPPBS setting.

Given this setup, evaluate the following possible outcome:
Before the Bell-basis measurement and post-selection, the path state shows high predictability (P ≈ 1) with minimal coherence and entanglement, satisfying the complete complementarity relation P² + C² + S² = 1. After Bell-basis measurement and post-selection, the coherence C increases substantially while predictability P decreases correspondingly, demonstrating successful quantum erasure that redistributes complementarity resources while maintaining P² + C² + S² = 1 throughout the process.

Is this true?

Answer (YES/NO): NO